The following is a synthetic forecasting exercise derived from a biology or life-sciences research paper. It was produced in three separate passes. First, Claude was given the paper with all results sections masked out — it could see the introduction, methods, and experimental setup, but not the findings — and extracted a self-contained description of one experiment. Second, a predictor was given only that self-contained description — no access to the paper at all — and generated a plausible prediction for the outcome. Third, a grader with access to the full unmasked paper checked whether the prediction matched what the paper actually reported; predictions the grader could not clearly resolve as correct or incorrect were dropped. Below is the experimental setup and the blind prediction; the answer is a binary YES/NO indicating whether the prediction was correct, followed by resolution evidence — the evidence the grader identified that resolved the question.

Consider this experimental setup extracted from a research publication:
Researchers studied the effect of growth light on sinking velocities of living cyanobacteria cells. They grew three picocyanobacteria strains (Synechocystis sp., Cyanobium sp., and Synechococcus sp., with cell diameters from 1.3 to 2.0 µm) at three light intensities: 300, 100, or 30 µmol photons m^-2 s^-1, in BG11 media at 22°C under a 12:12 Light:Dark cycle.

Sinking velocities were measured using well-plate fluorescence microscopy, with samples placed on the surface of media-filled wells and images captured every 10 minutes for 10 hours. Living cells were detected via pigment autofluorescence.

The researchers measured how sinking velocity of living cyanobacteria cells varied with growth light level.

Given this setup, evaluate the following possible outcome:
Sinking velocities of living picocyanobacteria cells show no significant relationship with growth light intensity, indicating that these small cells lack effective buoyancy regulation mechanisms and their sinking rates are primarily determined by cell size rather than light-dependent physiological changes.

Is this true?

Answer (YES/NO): NO